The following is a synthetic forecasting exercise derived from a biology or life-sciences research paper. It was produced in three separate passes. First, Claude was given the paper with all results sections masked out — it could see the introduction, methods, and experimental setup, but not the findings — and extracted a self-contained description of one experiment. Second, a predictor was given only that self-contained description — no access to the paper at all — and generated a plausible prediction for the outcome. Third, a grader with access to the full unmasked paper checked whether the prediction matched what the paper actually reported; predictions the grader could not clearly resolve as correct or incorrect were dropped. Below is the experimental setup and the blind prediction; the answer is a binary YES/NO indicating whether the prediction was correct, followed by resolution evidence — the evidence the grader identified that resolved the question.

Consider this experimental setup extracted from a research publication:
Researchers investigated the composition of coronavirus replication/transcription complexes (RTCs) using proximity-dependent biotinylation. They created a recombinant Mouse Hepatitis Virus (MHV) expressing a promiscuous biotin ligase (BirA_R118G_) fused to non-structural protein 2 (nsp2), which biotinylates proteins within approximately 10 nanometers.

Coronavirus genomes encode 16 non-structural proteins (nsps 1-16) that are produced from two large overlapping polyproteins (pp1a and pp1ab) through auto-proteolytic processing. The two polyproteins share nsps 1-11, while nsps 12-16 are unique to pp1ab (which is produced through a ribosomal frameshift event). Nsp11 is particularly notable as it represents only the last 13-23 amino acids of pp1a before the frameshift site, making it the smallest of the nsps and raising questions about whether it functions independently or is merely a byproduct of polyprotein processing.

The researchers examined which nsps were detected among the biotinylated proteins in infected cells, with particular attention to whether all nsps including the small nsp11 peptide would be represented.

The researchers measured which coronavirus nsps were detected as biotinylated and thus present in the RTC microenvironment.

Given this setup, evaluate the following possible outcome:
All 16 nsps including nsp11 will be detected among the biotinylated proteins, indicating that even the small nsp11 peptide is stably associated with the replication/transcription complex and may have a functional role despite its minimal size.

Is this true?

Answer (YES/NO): NO